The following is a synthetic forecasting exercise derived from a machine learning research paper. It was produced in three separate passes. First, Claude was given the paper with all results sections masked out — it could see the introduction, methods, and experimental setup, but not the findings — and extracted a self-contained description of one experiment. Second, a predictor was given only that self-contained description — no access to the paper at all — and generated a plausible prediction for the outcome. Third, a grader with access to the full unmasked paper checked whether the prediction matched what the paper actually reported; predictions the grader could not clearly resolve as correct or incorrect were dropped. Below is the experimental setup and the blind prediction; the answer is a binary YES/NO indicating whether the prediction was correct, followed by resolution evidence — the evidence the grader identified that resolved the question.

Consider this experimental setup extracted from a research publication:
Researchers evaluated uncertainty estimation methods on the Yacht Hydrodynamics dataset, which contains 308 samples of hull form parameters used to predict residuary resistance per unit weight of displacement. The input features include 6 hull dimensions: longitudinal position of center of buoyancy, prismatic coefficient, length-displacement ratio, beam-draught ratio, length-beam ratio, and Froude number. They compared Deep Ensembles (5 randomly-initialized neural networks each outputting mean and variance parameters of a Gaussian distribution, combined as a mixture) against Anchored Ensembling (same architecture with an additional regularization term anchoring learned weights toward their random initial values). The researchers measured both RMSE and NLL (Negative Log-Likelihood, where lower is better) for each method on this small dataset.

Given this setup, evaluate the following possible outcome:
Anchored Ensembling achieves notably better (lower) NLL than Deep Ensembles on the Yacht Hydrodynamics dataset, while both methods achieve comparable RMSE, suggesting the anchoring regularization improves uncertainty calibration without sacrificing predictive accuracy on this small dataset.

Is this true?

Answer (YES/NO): NO